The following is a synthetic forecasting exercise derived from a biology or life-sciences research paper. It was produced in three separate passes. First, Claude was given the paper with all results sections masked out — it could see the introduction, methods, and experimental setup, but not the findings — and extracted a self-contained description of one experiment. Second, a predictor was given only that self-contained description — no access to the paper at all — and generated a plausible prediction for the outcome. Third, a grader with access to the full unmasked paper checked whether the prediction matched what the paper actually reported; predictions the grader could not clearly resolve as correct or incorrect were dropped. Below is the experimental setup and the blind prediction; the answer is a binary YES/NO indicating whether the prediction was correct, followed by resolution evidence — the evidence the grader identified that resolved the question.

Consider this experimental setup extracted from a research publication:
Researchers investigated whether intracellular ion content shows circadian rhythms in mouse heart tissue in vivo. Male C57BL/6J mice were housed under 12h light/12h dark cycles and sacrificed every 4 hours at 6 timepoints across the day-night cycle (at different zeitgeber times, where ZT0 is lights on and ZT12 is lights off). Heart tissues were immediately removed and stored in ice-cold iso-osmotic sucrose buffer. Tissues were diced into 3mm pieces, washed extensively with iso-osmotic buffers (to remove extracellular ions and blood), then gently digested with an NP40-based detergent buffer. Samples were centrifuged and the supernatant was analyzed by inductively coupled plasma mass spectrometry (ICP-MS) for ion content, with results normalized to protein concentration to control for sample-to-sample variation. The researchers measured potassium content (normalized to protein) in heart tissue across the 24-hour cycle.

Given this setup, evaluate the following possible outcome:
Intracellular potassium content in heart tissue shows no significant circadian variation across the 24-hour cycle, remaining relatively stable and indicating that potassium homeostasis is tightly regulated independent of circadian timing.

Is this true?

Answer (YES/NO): NO